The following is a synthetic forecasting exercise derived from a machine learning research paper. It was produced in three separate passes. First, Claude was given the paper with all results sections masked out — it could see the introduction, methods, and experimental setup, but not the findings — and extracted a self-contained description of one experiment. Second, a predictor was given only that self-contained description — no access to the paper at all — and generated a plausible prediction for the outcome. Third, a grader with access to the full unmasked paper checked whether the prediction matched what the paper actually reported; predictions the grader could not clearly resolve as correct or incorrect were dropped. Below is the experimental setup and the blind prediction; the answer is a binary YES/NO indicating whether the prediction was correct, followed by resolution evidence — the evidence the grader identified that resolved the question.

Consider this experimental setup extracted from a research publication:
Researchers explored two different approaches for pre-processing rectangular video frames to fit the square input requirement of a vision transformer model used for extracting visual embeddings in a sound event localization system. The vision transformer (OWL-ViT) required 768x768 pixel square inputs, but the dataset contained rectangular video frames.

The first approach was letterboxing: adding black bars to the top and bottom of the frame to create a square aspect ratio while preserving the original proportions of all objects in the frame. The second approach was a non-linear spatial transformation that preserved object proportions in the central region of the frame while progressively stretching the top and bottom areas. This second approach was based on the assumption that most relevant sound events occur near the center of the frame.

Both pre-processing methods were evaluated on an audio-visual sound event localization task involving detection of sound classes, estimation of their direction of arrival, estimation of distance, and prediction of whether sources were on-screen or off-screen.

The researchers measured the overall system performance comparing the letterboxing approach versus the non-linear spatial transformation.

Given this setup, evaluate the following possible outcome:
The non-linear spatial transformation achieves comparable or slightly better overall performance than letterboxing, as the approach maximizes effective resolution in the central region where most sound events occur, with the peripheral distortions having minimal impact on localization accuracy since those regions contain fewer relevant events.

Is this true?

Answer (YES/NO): YES